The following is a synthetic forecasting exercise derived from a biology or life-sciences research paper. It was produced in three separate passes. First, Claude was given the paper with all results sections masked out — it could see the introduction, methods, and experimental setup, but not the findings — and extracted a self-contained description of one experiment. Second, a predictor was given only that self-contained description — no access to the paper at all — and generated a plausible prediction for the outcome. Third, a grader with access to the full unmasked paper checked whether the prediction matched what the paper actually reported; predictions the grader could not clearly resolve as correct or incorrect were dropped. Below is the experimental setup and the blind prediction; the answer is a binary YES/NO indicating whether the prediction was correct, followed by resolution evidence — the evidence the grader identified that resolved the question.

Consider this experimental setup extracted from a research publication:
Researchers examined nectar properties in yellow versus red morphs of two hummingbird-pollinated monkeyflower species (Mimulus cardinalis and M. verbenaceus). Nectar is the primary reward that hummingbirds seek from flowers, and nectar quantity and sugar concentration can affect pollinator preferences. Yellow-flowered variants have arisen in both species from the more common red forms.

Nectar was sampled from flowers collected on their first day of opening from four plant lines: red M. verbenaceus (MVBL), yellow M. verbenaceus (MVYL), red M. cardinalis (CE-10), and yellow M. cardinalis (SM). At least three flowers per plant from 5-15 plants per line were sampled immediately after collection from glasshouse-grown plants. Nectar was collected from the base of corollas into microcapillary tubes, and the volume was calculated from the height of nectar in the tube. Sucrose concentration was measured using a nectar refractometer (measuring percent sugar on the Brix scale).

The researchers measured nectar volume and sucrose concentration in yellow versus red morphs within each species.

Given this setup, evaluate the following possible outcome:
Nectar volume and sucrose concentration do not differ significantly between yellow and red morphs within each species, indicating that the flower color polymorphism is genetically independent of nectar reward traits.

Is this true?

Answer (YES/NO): NO